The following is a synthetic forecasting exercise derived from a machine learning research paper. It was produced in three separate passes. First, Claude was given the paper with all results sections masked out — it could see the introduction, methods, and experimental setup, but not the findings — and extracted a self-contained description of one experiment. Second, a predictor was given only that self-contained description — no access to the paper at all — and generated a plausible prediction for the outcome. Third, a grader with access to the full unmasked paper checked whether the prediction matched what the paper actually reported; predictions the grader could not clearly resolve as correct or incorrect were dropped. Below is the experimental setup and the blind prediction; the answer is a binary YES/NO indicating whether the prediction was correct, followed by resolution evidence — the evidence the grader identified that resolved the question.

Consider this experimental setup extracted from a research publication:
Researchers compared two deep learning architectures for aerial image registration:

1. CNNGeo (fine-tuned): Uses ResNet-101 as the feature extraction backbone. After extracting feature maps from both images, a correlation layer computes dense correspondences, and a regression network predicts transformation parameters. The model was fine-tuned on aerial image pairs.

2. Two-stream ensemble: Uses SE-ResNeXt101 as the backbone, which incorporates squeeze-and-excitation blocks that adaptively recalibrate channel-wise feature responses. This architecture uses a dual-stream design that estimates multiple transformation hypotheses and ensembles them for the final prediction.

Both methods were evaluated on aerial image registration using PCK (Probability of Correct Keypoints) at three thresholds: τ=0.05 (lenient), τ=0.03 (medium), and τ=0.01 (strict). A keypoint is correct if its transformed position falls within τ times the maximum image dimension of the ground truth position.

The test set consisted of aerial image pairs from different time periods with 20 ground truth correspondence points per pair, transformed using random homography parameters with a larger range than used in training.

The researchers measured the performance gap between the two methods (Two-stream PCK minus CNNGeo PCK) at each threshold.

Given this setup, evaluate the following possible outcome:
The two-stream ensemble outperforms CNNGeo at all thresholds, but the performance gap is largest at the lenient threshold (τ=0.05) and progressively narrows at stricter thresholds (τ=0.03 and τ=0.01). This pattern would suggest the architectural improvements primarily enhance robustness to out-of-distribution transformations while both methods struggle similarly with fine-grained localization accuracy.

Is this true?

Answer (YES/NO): NO